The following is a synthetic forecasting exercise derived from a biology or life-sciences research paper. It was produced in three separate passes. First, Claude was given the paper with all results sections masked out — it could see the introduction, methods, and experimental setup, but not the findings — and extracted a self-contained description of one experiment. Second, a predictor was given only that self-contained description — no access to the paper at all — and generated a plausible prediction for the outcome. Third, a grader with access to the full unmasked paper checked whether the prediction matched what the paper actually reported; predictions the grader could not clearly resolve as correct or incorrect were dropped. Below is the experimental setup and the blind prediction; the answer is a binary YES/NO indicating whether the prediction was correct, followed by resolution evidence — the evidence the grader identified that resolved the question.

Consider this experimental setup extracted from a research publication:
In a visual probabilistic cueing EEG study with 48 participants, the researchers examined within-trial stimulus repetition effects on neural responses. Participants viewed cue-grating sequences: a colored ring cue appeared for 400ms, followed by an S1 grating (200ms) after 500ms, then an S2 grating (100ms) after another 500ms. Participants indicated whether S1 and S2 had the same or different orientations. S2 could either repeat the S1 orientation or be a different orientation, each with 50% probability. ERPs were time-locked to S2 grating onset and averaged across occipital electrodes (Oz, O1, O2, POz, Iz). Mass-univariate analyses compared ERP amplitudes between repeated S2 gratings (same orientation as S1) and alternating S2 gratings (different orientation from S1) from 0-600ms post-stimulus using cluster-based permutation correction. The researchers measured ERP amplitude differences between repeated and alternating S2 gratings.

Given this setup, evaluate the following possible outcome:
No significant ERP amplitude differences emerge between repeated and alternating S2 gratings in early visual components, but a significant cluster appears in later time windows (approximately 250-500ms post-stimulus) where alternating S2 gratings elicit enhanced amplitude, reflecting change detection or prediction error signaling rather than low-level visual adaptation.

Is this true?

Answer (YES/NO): NO